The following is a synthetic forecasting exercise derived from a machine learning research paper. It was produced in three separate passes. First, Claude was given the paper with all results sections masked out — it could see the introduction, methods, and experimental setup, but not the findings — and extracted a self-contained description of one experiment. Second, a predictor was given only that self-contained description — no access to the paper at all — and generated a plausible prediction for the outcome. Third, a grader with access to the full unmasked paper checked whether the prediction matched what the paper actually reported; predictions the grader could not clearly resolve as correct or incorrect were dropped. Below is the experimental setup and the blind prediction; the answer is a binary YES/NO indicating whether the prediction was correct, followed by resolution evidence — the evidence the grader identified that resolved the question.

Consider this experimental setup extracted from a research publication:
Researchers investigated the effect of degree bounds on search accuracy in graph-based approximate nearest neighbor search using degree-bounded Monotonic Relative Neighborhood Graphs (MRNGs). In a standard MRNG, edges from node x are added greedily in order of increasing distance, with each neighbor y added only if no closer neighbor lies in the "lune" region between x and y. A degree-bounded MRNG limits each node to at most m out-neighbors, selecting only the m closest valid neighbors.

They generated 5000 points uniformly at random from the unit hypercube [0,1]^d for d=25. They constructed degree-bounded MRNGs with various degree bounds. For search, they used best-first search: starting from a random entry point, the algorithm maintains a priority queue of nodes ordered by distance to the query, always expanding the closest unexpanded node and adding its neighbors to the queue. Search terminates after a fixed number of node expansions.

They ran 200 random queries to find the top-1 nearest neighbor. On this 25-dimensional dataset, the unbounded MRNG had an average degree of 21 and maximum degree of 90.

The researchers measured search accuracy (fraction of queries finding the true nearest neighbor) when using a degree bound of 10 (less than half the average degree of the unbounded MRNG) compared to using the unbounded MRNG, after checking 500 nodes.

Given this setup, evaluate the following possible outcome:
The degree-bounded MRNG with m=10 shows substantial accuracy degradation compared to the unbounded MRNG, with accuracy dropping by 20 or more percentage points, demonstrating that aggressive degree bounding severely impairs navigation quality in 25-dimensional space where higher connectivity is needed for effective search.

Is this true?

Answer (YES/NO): NO